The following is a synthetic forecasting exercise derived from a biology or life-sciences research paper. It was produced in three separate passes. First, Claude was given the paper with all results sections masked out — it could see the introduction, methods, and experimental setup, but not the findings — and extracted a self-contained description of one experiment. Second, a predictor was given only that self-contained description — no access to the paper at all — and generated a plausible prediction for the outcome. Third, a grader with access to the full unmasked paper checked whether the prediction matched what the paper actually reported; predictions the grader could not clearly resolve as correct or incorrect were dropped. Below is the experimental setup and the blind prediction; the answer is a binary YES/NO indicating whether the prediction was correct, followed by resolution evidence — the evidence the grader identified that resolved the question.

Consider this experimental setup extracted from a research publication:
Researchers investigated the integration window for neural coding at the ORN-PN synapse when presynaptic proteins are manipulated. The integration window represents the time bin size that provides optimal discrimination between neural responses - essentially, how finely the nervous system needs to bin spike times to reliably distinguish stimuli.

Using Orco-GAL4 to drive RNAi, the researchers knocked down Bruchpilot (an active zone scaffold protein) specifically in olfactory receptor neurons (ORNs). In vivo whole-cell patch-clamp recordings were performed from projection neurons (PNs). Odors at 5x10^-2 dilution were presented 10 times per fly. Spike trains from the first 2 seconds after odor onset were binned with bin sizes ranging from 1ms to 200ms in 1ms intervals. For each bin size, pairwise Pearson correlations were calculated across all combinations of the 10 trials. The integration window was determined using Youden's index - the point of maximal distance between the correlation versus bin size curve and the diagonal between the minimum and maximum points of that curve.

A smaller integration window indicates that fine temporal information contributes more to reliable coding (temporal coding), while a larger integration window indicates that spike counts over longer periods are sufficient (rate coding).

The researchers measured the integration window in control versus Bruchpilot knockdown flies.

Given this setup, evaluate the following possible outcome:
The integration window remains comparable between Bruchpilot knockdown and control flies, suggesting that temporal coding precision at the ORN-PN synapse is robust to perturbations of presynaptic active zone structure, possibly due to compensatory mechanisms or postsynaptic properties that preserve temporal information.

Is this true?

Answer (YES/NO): NO